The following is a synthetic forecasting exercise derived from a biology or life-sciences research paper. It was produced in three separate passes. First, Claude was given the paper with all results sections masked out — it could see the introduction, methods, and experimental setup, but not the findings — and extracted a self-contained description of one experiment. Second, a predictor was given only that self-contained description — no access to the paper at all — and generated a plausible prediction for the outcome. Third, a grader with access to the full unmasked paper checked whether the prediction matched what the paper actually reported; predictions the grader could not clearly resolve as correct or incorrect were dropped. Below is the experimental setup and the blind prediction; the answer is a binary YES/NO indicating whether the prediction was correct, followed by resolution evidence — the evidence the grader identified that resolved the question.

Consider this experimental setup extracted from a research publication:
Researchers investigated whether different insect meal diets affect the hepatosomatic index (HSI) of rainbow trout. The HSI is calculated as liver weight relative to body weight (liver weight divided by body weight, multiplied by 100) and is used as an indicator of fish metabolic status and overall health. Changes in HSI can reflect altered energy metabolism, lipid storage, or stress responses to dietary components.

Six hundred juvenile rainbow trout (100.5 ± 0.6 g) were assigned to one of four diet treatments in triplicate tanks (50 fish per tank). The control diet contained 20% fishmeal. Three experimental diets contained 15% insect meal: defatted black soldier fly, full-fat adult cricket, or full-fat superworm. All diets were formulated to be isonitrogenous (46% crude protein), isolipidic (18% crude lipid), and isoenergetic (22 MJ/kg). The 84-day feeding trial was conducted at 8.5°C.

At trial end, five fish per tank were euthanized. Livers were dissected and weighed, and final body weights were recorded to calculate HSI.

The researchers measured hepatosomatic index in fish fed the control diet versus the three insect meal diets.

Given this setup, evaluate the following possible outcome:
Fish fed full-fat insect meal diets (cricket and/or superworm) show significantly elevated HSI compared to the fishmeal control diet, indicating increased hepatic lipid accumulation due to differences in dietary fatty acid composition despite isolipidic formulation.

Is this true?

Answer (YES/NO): NO